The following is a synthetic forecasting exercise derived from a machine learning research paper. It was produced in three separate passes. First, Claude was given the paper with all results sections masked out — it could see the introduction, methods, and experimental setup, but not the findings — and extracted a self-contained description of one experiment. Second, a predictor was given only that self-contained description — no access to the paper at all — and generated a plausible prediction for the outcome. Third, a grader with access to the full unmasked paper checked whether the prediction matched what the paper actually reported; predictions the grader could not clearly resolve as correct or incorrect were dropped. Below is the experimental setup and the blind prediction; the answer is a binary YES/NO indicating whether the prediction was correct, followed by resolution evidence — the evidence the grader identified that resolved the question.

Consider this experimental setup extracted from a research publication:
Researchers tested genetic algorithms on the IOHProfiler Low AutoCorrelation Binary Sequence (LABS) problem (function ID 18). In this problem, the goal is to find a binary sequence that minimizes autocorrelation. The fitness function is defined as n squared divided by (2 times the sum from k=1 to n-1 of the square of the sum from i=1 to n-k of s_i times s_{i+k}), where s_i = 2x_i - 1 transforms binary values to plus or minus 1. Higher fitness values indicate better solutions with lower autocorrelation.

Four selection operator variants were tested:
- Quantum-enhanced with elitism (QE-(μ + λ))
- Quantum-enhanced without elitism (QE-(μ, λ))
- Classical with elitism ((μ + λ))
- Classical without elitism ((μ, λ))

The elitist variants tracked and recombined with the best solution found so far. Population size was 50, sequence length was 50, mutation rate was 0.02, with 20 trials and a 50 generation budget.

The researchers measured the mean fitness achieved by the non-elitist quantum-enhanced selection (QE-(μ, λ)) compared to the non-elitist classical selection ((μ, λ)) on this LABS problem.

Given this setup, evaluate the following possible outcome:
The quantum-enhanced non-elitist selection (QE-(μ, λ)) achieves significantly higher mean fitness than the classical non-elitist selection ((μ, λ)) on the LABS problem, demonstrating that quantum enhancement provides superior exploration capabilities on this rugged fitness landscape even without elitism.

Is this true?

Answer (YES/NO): NO